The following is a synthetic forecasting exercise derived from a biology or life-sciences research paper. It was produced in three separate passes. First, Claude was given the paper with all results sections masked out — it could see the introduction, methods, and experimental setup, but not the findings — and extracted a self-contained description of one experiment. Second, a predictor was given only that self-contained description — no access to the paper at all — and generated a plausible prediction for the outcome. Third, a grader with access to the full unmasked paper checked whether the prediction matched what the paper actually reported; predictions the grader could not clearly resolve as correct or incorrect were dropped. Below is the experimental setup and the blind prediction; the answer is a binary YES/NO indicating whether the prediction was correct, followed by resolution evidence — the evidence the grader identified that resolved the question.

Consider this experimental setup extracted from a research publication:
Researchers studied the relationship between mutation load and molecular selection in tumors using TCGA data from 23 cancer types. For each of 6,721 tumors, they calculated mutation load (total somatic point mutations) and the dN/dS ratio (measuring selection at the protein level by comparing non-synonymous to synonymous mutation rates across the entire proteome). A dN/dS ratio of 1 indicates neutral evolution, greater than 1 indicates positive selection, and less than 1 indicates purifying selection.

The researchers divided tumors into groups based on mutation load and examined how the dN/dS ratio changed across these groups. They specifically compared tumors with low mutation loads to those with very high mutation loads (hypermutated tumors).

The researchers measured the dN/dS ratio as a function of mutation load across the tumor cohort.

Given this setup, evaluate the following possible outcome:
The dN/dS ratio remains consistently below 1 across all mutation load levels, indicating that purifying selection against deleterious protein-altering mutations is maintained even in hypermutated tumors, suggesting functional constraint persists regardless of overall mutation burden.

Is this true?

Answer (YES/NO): NO